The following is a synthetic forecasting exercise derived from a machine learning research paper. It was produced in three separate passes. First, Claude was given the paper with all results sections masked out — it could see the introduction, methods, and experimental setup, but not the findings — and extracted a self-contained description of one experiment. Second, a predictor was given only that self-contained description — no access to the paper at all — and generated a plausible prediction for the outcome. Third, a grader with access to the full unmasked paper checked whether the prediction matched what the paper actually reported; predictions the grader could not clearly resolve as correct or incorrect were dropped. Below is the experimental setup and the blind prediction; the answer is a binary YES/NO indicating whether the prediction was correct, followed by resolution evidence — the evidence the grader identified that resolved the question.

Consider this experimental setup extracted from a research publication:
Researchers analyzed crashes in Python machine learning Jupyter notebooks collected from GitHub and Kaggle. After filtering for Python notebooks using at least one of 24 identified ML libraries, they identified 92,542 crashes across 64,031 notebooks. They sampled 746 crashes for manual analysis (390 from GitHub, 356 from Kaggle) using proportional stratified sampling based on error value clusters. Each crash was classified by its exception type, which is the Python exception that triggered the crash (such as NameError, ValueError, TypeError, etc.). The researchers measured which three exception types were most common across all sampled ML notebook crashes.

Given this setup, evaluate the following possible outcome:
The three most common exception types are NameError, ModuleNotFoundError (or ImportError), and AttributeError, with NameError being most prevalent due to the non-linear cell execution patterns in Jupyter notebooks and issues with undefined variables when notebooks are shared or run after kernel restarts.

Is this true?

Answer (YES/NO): NO